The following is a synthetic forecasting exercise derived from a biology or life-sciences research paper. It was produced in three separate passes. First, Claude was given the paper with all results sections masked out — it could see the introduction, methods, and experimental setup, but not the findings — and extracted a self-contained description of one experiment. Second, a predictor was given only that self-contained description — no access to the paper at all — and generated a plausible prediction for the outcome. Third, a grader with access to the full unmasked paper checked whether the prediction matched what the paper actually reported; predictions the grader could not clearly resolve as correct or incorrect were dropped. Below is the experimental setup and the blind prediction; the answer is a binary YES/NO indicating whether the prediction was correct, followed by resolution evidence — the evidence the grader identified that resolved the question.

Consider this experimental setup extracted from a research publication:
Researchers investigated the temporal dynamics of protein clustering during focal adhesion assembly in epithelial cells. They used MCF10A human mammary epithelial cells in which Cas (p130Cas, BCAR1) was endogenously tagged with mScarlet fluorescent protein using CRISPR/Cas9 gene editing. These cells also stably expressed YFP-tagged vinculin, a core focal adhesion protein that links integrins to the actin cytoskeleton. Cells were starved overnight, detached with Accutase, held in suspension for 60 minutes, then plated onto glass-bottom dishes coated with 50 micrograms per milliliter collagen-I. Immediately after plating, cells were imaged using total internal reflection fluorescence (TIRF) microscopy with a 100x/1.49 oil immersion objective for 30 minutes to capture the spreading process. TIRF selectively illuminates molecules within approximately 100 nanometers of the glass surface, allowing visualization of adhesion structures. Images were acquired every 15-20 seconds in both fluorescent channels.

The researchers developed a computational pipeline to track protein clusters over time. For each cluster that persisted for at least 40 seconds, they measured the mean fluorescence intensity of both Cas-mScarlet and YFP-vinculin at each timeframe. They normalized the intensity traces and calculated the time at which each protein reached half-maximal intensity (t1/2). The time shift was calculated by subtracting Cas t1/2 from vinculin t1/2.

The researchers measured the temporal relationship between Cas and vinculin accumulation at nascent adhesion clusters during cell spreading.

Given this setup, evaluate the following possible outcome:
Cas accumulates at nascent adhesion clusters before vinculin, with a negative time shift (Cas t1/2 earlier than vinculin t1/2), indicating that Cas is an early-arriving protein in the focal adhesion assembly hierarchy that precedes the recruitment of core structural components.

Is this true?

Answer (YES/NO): NO